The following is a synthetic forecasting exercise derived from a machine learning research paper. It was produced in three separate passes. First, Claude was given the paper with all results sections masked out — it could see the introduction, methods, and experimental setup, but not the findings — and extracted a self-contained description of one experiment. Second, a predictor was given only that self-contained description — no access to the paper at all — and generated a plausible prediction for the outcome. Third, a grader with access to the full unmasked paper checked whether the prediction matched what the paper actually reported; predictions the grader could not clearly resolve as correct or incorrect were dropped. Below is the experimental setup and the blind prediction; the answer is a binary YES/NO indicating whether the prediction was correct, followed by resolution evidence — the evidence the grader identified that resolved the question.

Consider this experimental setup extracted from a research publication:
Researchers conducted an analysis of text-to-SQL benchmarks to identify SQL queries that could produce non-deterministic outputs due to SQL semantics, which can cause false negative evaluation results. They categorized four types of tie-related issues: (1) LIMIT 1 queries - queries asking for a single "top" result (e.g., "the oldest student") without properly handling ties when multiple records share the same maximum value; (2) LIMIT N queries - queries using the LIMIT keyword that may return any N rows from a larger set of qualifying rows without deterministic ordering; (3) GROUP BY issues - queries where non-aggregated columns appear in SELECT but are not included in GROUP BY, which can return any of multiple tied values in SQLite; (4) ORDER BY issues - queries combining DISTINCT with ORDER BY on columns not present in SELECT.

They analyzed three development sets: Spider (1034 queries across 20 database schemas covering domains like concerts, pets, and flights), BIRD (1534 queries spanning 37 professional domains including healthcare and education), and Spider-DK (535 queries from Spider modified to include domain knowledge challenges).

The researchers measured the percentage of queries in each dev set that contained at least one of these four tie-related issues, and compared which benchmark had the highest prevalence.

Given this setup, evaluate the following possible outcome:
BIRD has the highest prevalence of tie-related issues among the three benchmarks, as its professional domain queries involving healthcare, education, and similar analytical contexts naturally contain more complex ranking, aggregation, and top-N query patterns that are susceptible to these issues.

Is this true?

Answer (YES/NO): NO